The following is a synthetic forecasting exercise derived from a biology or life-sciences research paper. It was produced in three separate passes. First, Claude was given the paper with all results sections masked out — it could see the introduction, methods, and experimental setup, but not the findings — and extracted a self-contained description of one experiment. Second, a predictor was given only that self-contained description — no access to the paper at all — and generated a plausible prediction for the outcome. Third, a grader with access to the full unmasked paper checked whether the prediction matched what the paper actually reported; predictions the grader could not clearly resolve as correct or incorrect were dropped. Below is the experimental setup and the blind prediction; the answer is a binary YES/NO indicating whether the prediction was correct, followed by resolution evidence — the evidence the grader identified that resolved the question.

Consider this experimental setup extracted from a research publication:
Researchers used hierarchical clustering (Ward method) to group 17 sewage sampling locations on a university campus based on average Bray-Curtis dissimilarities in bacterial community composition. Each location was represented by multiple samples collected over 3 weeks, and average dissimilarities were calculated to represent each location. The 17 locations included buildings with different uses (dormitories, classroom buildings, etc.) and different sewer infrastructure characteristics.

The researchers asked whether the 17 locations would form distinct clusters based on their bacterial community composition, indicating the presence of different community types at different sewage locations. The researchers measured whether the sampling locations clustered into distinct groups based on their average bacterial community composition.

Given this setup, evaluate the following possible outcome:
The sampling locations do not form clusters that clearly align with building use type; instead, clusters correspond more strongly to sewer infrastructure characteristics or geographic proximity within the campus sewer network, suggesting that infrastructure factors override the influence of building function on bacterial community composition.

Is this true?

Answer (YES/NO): NO